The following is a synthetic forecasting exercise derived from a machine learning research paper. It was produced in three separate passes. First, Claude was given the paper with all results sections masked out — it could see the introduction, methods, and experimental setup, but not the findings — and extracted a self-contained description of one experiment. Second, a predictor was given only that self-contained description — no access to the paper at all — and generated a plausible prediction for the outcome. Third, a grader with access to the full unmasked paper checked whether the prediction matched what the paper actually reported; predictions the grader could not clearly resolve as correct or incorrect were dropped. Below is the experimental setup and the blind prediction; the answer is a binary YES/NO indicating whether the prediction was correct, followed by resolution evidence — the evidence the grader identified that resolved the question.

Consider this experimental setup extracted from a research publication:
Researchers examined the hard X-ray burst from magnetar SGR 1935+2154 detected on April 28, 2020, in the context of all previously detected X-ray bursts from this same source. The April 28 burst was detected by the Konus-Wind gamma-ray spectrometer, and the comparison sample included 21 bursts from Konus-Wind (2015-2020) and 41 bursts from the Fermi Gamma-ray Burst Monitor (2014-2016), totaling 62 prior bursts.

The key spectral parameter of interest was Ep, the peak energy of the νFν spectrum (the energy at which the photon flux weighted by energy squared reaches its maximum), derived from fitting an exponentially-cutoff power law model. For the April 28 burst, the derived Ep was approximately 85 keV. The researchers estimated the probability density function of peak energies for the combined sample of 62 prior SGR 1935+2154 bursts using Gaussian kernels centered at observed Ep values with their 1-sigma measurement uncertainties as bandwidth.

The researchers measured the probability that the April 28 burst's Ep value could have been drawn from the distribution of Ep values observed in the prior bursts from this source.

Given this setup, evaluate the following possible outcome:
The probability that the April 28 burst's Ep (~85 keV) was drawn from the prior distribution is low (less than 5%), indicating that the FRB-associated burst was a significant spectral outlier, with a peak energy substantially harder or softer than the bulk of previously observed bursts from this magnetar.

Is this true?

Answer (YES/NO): YES